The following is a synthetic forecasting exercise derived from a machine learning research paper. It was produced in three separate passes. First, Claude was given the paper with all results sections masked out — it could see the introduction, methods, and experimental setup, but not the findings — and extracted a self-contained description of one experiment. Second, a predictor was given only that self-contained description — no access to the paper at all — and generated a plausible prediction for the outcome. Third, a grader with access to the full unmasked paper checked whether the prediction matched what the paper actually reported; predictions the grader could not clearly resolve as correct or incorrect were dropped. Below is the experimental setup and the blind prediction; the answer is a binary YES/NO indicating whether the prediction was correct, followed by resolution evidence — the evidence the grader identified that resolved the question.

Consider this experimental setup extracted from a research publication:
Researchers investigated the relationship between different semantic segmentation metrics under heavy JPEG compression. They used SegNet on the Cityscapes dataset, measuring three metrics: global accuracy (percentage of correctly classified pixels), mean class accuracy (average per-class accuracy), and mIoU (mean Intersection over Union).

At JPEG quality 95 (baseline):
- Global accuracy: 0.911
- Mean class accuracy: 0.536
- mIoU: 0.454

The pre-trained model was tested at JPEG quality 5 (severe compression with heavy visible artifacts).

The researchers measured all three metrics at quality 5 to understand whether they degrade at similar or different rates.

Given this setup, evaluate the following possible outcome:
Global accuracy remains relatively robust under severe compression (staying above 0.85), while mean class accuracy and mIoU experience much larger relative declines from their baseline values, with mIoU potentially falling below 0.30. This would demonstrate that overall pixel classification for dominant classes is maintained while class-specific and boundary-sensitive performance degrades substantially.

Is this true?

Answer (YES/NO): NO